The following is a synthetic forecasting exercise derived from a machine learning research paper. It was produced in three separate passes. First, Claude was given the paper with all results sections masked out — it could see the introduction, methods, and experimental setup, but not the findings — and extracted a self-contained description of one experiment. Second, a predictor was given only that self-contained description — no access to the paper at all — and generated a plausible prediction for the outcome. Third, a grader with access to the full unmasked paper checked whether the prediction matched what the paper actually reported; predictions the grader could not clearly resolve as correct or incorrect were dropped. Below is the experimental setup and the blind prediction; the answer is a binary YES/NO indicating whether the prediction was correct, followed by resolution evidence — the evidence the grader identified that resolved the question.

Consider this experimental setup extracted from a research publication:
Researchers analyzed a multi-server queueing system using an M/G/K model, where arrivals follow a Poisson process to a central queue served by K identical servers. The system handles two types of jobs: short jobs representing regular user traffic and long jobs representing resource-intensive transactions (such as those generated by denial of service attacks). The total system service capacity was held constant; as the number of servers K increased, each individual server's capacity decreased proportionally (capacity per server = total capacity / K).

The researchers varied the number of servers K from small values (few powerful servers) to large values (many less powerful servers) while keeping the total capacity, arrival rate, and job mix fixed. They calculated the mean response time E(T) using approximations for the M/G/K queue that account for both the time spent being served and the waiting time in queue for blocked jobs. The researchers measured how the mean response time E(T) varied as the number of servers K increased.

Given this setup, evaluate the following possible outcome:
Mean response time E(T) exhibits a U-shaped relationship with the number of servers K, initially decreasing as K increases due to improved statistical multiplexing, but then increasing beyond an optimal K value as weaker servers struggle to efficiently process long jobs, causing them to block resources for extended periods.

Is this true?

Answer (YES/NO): NO